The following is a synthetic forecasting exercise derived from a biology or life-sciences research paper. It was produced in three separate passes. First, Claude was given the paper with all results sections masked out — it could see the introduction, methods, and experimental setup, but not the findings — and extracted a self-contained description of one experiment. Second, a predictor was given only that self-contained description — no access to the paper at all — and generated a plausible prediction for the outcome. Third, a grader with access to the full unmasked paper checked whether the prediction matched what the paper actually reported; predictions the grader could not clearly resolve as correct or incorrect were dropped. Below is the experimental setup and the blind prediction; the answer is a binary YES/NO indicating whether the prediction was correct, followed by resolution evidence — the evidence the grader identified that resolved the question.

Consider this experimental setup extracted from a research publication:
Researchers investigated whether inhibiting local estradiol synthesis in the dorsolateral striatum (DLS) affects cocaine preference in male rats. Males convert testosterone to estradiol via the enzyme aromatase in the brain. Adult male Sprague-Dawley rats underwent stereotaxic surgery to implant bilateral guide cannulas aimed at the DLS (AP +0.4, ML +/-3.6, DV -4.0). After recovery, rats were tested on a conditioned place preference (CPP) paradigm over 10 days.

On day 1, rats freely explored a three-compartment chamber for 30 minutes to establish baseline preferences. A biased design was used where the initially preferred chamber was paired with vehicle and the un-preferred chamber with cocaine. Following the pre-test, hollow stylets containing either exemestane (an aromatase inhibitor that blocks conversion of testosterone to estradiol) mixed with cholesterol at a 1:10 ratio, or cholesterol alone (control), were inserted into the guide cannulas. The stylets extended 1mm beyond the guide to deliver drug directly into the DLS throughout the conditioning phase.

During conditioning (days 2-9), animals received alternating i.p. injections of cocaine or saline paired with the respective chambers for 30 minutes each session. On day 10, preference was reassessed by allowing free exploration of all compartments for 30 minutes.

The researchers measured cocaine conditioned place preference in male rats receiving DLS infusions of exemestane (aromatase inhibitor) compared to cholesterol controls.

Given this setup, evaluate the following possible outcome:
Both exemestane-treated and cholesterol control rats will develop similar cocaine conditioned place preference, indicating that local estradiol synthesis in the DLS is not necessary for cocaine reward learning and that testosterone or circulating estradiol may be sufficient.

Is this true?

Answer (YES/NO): NO